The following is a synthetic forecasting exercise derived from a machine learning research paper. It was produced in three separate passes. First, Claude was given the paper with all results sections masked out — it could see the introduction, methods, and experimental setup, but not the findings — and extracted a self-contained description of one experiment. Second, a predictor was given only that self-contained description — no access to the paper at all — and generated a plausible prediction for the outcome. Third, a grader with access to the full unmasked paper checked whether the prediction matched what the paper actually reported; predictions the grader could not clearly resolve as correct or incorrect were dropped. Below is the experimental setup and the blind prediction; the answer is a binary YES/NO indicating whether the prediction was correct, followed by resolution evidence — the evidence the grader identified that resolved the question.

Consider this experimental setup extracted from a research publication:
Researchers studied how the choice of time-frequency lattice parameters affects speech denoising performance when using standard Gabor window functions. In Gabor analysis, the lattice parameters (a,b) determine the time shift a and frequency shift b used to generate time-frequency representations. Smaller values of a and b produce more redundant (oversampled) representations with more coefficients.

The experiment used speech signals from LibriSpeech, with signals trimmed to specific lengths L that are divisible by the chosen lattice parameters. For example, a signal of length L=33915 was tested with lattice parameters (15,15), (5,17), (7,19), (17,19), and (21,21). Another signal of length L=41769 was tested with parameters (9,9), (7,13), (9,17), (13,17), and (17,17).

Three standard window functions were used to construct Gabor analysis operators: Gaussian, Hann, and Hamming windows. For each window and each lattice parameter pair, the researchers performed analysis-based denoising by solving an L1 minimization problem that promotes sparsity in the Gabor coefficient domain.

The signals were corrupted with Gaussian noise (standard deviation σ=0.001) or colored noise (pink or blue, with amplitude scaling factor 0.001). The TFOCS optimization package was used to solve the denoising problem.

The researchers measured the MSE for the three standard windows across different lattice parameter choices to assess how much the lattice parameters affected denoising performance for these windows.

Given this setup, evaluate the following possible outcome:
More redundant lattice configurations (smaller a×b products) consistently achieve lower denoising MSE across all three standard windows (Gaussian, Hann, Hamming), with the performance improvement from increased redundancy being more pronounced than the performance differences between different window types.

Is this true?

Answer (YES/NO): NO